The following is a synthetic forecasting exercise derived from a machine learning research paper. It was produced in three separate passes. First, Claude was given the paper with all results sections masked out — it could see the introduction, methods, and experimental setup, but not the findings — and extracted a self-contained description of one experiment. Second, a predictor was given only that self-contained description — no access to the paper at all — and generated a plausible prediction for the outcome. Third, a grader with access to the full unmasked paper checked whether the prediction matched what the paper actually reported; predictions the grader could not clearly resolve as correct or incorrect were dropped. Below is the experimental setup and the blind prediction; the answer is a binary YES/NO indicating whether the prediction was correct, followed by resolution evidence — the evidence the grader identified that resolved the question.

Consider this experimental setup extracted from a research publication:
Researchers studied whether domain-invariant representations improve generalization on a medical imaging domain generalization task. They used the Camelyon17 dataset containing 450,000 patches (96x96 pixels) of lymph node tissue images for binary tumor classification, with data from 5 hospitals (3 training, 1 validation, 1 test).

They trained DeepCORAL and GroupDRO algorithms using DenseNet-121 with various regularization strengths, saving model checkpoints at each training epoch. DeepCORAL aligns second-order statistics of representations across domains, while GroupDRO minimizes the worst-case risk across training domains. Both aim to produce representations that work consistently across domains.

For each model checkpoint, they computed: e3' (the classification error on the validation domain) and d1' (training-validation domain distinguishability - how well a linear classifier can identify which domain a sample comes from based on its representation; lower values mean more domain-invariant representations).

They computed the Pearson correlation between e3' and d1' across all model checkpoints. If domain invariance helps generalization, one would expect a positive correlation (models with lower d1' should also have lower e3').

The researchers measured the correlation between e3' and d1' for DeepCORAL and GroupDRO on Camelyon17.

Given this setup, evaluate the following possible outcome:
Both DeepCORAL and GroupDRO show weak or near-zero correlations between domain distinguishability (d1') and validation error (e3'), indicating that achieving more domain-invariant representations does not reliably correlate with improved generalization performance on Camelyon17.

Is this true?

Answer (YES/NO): YES